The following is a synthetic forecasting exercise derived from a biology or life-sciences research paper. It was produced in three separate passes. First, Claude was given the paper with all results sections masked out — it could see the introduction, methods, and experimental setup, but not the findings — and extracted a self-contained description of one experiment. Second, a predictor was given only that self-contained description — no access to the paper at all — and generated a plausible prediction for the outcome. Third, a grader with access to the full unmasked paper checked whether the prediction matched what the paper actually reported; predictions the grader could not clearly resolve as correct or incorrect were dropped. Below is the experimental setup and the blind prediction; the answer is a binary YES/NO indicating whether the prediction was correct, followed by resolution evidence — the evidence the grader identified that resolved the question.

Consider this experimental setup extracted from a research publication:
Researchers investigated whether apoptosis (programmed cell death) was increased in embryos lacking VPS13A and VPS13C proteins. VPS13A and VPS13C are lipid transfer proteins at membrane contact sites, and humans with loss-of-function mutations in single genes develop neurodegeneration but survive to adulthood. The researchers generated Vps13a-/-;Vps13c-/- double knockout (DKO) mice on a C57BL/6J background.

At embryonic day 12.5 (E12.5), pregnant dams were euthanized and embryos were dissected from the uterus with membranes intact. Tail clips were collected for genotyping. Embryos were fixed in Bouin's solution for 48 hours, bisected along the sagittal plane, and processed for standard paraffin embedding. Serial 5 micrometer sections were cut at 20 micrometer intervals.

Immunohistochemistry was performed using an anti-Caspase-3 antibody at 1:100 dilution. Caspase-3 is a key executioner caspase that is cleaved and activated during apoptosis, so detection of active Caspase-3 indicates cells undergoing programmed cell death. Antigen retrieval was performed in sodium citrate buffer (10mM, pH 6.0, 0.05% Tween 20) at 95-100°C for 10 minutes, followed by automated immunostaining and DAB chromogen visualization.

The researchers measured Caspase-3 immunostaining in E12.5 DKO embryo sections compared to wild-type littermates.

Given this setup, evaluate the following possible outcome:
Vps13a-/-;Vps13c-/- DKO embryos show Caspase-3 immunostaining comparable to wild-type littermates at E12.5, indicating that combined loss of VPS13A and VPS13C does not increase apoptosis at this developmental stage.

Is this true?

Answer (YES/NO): NO